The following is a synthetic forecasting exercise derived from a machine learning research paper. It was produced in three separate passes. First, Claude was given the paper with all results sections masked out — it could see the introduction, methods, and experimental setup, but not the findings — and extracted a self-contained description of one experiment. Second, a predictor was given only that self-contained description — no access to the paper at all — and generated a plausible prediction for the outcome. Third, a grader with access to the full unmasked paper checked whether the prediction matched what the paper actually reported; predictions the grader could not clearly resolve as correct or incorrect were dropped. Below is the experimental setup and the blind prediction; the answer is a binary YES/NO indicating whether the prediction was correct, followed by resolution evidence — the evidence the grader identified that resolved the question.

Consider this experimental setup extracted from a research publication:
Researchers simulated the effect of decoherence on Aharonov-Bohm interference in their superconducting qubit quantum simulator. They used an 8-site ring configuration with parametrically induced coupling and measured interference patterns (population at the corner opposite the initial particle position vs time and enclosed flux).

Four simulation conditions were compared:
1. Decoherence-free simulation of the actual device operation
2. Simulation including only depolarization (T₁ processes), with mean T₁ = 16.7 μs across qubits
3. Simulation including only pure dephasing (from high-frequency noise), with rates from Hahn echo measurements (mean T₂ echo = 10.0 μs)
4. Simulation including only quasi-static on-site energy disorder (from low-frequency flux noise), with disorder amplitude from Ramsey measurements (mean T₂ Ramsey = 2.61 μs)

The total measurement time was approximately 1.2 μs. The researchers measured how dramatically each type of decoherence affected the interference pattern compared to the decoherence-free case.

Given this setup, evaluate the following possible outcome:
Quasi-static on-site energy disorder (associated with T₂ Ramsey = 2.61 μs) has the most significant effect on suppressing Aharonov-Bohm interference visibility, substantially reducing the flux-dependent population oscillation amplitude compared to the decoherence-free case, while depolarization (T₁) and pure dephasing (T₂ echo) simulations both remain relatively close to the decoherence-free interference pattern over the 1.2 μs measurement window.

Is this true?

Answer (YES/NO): NO